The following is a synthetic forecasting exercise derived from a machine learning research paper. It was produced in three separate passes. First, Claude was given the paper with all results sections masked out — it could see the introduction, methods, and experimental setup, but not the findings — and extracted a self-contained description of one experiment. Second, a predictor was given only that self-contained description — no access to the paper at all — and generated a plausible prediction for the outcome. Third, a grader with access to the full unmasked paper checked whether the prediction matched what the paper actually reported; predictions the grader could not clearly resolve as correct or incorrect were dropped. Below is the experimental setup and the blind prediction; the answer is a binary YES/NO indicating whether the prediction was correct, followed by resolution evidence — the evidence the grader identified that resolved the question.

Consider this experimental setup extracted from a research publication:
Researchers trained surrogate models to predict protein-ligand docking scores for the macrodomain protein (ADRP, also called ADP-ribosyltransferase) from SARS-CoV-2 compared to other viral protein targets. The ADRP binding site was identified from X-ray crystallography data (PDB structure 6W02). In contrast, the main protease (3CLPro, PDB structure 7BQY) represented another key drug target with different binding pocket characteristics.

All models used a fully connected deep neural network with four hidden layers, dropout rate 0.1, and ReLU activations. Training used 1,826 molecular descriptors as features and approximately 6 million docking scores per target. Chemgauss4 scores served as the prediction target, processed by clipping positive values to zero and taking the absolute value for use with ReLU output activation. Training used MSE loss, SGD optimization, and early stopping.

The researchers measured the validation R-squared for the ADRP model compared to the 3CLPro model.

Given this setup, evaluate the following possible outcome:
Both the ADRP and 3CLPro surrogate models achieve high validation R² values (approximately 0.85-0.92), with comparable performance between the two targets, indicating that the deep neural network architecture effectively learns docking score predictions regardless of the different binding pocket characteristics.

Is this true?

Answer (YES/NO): NO